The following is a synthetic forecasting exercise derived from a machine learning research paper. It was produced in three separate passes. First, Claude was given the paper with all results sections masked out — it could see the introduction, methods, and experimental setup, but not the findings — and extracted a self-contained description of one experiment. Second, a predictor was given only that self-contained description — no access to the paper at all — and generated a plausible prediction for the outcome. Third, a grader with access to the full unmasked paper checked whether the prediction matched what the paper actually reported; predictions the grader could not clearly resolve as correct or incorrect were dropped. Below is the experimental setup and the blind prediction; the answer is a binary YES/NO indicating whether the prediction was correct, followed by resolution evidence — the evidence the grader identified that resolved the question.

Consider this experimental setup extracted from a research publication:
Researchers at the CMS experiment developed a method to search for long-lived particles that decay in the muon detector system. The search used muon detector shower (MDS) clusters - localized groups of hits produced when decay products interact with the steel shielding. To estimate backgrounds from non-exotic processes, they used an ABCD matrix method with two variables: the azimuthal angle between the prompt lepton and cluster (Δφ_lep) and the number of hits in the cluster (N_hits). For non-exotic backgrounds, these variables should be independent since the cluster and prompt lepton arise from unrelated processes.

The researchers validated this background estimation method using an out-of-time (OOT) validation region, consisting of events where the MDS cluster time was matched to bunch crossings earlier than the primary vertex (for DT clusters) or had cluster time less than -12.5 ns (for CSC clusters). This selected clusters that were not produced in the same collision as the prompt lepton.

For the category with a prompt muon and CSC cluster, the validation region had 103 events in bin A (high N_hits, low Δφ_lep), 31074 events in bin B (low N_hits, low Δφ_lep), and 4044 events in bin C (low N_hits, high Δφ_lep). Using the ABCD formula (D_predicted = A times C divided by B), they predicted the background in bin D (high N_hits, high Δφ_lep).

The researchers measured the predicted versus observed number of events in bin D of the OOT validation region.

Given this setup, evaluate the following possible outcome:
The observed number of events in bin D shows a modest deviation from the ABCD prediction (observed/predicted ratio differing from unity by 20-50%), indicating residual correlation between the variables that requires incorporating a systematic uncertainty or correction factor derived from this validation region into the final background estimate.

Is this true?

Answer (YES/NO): NO